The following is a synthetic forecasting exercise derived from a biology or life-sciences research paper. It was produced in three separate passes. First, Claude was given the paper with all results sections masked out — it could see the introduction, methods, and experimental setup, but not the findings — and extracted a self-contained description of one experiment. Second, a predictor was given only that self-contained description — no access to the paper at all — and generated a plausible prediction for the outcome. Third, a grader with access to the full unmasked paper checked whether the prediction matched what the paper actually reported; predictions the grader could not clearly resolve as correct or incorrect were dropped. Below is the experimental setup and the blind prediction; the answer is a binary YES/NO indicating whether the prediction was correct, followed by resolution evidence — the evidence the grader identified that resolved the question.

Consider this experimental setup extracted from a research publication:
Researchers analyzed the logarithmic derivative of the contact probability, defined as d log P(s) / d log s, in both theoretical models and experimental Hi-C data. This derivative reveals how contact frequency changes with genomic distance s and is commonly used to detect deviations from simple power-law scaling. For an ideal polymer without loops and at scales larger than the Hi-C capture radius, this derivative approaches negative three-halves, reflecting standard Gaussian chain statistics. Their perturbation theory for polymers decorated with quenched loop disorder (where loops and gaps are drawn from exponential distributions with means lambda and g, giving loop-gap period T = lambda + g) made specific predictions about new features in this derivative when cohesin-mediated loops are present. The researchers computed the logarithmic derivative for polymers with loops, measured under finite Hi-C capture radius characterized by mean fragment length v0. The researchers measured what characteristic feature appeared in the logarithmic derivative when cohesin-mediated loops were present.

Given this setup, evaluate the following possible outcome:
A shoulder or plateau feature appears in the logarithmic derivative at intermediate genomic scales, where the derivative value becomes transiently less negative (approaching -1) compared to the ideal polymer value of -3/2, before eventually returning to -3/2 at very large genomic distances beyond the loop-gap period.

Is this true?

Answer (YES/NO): NO